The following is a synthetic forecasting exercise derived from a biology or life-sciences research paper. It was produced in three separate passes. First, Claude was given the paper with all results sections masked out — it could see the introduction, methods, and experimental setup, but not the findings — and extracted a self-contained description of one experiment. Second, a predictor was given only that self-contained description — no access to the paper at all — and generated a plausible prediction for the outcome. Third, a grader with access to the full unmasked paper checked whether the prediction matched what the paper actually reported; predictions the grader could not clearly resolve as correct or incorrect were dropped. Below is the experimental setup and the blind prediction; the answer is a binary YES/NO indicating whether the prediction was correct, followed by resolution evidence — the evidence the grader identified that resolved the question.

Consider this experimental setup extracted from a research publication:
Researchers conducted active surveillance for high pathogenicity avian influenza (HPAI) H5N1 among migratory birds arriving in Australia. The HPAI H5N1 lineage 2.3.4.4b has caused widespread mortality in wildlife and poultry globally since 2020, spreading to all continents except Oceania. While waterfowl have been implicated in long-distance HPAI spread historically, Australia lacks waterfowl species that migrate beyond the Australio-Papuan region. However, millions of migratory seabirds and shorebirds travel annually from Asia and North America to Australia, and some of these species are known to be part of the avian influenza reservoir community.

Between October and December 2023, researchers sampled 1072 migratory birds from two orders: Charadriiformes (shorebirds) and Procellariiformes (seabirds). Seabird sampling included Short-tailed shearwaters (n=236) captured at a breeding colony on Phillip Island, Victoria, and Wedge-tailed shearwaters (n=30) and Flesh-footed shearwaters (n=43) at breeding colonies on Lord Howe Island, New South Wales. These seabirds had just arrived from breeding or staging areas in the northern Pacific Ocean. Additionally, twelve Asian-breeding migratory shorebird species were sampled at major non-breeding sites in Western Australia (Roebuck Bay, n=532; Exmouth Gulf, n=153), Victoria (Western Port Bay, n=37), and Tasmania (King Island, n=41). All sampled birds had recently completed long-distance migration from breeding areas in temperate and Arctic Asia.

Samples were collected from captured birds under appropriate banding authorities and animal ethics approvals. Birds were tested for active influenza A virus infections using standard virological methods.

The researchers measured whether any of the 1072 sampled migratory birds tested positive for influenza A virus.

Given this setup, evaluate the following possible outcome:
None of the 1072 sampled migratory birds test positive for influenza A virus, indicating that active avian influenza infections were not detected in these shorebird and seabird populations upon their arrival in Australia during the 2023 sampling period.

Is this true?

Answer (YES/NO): YES